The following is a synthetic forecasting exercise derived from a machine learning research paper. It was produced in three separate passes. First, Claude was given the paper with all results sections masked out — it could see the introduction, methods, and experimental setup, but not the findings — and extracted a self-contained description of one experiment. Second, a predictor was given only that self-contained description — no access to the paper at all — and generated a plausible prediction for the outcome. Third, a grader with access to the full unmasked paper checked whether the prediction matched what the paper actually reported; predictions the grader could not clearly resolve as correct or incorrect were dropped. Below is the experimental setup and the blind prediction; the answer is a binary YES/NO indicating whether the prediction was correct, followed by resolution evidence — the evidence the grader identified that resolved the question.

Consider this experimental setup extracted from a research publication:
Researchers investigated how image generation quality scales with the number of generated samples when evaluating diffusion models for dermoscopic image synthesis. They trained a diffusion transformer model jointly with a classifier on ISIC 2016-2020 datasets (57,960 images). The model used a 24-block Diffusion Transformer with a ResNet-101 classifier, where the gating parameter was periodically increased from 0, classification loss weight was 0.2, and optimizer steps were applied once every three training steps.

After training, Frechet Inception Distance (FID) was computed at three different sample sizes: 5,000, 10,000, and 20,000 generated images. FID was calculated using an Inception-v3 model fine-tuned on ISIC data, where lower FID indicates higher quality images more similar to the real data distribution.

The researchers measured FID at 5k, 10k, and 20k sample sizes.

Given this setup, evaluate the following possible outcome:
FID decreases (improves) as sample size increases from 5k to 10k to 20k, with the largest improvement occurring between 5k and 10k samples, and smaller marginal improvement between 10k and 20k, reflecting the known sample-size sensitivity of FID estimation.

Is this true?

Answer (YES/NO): YES